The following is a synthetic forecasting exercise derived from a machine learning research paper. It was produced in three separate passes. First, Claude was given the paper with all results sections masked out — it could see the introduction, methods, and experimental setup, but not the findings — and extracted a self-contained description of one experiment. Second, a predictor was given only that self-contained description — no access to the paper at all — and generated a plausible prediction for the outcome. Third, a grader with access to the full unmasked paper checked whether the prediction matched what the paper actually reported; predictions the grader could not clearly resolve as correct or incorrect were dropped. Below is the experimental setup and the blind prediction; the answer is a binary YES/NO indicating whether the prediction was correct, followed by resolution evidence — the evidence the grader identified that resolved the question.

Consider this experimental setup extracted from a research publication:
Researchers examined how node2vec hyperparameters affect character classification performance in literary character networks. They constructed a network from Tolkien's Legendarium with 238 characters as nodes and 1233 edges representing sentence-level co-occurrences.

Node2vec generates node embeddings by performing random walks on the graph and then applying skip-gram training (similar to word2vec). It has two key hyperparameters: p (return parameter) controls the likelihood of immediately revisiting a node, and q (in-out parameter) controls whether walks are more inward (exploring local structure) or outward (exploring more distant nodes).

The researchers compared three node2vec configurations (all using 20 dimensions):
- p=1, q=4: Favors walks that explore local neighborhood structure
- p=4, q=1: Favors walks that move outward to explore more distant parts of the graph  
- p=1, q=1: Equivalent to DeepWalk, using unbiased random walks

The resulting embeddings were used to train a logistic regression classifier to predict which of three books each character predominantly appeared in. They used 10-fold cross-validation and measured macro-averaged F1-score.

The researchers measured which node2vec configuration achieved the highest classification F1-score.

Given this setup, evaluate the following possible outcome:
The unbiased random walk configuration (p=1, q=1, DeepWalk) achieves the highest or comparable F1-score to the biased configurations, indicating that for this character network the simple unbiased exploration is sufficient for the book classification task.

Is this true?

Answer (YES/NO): YES